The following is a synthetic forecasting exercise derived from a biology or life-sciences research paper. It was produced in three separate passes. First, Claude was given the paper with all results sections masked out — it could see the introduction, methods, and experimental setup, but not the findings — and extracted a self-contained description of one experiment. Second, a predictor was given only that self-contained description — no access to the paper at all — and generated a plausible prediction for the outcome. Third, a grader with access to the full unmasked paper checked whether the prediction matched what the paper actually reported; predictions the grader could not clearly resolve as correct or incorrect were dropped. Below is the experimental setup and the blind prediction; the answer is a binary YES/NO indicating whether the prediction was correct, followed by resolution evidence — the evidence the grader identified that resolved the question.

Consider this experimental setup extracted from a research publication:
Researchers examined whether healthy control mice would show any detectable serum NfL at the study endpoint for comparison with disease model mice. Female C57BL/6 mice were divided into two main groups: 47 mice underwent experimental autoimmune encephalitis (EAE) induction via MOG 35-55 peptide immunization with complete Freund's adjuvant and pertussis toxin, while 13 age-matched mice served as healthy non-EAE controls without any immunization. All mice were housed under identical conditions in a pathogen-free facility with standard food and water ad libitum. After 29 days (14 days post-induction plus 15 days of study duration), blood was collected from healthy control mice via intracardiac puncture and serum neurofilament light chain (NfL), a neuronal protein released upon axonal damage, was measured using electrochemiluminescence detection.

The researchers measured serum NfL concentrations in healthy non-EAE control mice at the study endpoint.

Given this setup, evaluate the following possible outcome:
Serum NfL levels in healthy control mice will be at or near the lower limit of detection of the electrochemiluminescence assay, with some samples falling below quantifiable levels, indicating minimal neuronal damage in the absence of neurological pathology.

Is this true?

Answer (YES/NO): NO